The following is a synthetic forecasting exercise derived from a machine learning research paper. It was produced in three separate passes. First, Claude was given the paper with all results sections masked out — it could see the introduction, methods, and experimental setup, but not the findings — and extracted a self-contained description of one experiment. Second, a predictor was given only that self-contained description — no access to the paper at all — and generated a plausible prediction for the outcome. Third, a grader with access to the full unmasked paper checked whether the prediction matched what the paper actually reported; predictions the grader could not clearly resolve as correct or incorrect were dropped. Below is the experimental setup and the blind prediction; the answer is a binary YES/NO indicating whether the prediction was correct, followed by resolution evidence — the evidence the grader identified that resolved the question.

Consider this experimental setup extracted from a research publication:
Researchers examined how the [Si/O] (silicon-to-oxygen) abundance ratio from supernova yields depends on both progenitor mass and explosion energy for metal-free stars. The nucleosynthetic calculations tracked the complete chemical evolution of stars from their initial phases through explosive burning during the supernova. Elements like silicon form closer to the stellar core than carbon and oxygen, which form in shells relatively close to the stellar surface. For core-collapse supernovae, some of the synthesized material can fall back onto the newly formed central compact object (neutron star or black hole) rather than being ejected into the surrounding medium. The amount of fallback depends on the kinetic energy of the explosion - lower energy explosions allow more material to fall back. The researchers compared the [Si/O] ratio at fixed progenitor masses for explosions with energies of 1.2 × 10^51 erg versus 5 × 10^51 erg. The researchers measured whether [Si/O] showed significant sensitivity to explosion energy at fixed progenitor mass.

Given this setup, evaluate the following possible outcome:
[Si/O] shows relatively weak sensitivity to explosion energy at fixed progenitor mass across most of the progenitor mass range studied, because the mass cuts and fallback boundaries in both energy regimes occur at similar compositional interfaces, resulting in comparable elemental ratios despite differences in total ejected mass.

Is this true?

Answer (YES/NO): NO